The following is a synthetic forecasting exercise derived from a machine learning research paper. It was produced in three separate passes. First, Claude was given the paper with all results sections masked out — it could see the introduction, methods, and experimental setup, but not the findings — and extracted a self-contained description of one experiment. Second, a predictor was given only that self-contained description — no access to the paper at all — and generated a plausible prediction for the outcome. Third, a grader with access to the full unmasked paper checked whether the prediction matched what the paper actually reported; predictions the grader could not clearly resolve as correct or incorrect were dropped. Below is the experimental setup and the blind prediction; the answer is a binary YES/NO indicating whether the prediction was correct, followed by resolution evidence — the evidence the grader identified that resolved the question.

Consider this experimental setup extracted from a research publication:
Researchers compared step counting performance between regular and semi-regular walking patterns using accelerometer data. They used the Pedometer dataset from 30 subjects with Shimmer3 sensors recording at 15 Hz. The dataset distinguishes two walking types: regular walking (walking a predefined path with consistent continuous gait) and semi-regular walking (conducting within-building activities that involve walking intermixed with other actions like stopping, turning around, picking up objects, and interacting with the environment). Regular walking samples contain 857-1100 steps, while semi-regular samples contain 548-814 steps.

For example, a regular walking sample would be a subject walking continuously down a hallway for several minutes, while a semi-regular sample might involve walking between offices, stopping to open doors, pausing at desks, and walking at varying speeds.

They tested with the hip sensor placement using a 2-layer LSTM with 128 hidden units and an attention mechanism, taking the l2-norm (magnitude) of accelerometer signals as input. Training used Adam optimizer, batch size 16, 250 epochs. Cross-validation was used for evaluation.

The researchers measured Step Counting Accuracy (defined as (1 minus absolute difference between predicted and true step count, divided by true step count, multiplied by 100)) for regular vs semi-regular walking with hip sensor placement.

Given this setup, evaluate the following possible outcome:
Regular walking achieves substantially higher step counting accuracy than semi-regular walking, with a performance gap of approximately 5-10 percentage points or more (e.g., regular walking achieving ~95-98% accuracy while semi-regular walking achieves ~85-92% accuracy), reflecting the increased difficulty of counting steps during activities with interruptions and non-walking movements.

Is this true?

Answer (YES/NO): NO